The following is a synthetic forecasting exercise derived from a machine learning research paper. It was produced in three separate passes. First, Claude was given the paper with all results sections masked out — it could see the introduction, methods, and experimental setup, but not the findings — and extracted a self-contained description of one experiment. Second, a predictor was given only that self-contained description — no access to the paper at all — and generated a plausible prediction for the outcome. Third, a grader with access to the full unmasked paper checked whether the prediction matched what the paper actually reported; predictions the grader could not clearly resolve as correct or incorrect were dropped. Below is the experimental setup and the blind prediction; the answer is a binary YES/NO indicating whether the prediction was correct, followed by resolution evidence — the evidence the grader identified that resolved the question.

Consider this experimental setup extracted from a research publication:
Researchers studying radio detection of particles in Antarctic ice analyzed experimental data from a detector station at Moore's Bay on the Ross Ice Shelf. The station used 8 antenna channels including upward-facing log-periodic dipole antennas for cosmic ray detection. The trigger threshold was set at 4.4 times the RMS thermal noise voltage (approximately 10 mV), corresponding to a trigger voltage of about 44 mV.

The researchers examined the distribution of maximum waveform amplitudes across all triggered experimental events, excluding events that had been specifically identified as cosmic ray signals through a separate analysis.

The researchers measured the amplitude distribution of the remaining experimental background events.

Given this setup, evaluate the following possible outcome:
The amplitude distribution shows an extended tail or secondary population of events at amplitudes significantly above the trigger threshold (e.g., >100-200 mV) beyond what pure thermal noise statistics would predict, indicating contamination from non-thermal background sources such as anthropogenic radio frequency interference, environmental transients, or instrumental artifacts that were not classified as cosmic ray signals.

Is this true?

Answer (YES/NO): YES